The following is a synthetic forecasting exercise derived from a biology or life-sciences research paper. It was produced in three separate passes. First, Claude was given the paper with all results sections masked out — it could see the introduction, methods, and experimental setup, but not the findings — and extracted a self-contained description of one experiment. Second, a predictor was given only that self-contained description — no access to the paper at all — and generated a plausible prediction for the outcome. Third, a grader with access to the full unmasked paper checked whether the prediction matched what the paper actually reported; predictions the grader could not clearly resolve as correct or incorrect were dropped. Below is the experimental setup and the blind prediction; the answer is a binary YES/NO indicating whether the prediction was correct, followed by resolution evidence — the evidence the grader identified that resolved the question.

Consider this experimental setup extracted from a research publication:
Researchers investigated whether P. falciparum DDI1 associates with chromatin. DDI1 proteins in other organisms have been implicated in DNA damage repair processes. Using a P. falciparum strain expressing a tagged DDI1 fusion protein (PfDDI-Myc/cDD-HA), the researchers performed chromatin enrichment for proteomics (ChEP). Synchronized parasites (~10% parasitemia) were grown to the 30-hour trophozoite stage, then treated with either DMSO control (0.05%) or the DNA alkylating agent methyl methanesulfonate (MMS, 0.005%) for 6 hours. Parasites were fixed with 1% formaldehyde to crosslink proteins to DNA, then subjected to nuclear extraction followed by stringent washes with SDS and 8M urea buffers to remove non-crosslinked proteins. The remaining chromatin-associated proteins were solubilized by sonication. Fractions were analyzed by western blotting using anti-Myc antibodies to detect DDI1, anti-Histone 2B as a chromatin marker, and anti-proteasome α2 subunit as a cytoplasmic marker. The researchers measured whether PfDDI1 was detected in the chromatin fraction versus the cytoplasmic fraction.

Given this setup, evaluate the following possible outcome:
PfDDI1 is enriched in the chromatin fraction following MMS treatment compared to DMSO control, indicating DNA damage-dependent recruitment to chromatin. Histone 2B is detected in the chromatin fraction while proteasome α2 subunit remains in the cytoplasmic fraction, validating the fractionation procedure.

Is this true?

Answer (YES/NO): YES